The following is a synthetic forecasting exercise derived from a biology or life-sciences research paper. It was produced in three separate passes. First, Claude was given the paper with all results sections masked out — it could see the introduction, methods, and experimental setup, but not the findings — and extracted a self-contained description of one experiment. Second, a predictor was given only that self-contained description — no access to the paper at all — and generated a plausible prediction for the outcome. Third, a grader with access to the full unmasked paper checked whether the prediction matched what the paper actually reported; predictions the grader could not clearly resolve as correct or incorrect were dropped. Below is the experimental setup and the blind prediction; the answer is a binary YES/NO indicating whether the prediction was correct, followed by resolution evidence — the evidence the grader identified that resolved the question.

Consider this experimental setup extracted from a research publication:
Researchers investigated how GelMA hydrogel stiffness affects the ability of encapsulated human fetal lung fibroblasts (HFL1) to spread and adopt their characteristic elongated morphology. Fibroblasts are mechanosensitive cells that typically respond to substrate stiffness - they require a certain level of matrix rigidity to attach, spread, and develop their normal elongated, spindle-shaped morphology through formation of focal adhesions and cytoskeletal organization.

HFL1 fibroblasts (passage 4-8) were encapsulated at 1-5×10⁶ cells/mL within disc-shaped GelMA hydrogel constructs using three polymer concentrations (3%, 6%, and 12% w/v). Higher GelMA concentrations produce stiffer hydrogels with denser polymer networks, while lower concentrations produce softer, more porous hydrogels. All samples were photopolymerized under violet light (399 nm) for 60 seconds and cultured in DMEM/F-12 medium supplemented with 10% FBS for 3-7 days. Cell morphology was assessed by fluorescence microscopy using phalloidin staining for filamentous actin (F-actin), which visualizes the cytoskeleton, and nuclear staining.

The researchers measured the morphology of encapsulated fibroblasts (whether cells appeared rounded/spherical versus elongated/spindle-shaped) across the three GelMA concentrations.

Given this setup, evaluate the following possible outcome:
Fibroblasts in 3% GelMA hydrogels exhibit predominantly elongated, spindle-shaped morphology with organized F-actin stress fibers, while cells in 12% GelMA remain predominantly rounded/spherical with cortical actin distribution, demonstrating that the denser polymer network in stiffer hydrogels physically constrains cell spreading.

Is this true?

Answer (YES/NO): NO